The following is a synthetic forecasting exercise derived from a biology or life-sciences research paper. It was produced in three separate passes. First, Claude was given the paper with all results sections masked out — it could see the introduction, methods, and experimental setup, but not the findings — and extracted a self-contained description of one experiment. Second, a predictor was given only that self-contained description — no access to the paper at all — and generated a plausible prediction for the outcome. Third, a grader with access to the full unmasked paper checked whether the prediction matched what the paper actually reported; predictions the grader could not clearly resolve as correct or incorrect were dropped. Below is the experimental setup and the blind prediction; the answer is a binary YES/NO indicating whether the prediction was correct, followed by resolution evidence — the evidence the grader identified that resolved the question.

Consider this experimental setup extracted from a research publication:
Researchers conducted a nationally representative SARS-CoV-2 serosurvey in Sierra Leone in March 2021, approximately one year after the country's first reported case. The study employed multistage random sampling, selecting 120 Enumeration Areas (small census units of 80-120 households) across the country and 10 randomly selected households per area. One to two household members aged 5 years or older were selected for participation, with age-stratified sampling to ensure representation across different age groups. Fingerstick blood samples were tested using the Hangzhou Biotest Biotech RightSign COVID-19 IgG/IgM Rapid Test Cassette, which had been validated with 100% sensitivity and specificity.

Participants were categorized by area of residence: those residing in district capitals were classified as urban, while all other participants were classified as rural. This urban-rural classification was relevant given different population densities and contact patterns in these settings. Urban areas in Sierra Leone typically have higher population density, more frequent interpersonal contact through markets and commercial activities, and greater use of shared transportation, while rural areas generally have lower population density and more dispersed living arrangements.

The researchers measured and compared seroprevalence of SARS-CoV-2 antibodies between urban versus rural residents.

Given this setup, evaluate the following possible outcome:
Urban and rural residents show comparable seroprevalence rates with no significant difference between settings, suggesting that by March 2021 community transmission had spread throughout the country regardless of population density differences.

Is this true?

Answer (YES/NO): NO